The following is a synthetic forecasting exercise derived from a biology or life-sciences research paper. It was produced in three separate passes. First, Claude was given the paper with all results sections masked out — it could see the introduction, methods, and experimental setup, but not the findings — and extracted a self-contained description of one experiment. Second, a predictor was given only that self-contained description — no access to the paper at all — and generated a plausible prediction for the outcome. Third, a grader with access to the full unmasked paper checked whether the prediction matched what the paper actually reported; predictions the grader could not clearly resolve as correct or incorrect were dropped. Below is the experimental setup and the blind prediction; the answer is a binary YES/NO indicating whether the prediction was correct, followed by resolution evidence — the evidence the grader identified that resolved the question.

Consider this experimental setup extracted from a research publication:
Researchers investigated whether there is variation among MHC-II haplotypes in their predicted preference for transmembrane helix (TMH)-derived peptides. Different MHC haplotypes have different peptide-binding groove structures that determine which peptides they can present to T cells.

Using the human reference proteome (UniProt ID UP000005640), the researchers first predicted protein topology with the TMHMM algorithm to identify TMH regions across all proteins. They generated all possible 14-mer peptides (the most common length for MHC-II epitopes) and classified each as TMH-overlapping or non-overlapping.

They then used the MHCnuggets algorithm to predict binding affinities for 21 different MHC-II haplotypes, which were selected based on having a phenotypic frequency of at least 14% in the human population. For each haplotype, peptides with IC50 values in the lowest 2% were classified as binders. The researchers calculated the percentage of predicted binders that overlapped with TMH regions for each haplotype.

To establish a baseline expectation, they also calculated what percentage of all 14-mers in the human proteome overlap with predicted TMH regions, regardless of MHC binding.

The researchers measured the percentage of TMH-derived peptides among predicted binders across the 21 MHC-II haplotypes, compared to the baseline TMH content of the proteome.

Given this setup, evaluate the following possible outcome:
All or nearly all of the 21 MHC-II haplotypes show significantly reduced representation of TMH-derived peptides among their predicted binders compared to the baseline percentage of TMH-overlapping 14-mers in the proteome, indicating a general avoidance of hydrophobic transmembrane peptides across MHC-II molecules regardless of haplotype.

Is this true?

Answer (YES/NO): NO